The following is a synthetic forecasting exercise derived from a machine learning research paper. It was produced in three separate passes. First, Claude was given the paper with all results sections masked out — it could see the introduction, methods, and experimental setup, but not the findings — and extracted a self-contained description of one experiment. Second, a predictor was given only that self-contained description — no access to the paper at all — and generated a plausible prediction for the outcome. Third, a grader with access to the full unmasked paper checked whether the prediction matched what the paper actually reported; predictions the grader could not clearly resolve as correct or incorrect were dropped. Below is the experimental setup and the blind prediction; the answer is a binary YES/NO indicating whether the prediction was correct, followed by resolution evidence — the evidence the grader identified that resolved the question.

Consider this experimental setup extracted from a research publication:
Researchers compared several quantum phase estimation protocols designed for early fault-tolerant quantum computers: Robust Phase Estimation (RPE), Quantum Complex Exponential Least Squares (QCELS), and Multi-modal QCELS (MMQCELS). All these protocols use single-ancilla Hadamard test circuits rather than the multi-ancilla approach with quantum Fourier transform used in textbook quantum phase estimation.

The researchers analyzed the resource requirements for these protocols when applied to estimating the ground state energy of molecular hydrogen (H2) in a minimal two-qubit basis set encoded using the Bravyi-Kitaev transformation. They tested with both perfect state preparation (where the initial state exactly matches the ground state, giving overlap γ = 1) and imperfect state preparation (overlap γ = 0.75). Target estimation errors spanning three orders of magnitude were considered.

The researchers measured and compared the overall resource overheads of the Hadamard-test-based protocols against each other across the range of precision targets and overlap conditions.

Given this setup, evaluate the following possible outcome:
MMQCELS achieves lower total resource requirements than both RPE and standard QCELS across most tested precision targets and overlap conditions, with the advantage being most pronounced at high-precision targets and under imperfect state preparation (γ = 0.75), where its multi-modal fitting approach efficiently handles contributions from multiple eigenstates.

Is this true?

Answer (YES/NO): NO